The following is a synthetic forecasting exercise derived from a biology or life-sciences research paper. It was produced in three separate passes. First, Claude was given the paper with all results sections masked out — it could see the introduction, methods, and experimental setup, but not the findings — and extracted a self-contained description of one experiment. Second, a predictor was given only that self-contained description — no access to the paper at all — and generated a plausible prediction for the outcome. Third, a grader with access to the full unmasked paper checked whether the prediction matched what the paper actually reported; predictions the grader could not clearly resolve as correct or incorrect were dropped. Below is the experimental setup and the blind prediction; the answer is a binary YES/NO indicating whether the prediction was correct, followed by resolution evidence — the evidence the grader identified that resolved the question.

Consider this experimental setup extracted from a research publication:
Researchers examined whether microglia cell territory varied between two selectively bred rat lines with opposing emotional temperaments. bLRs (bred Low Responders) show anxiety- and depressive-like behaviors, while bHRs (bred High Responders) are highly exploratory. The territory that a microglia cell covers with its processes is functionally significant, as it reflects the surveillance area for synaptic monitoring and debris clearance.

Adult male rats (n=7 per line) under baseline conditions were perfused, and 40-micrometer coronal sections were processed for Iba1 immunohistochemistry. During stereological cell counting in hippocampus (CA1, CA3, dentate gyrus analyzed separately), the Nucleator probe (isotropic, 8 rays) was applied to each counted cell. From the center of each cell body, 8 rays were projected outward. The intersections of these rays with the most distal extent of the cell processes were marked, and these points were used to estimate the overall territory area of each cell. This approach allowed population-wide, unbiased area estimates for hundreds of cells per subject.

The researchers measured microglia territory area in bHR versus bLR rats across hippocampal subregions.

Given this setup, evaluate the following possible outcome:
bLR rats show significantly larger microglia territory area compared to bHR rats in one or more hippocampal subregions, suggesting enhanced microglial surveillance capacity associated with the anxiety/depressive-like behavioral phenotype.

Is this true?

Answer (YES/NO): YES